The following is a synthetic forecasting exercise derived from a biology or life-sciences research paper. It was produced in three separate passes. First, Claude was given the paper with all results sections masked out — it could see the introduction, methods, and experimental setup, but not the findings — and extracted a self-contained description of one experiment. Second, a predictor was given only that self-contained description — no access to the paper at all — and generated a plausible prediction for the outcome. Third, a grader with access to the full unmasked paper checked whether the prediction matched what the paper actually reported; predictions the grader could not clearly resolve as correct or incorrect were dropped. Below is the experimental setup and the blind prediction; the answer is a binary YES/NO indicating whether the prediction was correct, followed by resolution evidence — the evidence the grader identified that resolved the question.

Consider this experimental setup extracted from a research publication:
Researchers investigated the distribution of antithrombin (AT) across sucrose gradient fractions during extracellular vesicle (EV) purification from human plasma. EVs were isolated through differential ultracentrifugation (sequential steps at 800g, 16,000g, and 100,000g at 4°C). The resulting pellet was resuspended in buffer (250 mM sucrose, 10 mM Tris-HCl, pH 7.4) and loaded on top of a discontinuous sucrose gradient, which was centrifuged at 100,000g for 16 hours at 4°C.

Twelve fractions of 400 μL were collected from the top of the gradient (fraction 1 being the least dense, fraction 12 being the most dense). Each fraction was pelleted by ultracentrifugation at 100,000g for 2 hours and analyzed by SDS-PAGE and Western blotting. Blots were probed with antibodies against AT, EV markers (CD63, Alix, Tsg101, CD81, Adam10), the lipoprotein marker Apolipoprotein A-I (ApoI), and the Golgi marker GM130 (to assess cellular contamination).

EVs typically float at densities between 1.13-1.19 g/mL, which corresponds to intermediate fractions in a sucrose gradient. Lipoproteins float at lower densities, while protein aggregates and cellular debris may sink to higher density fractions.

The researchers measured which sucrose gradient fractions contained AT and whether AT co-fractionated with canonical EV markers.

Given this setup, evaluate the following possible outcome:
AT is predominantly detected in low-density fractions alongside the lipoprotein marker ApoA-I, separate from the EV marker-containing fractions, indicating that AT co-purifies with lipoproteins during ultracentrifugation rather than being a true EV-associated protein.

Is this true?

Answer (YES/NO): NO